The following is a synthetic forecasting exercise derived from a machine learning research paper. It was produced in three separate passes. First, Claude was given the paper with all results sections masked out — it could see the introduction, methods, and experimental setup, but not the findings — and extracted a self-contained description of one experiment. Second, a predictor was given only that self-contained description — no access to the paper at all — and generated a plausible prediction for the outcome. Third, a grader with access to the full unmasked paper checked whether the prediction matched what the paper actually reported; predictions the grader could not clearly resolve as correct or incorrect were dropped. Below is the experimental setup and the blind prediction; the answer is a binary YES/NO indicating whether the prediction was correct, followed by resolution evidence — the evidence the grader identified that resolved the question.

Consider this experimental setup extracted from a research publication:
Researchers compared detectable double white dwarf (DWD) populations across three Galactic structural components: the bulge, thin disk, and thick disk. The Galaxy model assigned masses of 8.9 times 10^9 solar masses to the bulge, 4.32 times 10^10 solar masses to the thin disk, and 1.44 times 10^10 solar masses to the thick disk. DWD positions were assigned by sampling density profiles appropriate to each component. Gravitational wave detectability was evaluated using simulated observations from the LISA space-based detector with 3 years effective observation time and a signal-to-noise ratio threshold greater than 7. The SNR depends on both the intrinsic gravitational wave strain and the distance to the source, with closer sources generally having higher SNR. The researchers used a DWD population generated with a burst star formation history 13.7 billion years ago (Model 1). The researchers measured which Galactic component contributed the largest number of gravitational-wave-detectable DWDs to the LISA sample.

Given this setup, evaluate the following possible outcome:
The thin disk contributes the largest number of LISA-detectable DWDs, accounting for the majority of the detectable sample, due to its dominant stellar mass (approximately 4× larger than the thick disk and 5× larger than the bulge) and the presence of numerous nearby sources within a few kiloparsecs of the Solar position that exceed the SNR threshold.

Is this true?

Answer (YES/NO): YES